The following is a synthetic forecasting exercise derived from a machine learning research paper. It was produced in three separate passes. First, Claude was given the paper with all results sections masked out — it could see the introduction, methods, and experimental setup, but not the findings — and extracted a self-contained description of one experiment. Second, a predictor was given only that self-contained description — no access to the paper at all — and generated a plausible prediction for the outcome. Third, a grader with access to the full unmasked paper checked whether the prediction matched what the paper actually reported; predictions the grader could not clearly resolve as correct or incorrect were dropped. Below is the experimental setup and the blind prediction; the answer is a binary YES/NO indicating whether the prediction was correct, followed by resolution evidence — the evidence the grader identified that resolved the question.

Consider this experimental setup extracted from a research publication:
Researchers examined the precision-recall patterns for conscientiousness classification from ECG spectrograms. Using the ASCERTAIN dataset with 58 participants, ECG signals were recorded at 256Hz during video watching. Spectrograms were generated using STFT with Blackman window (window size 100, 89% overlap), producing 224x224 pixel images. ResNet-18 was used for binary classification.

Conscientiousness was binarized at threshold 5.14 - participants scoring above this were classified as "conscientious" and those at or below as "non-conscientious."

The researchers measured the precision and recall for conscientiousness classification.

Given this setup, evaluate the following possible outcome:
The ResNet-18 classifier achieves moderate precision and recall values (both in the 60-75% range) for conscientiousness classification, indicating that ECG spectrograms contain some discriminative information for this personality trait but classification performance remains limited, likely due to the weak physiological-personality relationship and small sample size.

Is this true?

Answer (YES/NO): NO